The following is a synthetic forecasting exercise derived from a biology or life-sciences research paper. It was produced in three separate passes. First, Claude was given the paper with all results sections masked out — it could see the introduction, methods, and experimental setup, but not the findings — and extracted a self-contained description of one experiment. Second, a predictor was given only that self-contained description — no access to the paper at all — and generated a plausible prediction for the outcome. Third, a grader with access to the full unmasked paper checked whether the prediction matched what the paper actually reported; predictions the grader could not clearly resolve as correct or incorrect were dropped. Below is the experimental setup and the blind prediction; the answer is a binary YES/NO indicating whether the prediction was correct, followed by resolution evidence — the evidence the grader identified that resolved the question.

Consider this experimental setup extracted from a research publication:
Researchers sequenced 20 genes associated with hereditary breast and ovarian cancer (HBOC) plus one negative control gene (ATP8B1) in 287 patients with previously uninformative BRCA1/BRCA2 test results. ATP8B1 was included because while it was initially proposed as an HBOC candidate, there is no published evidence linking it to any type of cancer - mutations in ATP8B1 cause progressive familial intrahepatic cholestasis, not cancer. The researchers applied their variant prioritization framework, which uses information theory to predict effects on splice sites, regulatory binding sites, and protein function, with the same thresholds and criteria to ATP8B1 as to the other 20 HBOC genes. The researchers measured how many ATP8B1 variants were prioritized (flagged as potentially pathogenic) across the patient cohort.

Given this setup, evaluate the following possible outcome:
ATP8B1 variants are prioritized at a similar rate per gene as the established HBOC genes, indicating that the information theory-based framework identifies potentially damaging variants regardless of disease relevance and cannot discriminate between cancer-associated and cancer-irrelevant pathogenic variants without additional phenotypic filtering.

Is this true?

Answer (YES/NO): NO